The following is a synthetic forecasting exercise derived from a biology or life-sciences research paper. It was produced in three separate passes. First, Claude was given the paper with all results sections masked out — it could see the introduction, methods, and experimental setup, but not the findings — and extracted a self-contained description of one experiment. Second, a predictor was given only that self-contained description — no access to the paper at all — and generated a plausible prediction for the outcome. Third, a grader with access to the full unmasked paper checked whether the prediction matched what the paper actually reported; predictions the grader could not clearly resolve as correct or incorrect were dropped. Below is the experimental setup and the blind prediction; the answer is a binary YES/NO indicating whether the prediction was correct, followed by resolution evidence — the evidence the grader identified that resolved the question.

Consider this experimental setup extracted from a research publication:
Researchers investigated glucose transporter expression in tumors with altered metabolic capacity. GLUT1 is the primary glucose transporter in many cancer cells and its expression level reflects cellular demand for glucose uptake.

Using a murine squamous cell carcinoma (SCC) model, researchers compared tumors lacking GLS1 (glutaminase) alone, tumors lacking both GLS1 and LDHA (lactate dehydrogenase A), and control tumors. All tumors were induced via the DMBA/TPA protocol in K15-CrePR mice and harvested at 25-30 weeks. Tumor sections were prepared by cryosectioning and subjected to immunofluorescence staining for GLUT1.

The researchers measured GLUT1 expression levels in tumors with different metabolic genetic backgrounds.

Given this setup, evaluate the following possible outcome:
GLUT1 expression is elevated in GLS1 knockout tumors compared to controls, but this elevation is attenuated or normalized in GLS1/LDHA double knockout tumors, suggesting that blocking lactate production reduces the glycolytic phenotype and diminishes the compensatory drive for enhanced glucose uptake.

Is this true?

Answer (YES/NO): NO